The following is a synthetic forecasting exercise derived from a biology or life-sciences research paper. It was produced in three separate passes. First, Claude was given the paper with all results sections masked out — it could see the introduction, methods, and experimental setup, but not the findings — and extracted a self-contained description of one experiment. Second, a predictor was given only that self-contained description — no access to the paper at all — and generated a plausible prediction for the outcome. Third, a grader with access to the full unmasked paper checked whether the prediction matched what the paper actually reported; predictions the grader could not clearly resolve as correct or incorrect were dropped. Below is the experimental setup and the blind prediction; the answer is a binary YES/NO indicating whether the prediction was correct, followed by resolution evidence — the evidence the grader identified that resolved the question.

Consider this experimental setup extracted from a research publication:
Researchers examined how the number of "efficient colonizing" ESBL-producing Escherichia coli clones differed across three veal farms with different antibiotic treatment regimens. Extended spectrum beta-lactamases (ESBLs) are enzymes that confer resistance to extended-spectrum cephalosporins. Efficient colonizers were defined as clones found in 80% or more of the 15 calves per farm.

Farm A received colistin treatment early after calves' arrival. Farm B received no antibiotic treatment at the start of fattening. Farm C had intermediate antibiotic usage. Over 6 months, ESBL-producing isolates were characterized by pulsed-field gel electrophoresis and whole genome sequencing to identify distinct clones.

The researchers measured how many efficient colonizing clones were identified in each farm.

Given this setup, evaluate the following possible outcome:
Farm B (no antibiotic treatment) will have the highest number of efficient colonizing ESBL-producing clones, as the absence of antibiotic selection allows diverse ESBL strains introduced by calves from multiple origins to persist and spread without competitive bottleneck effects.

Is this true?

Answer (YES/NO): NO